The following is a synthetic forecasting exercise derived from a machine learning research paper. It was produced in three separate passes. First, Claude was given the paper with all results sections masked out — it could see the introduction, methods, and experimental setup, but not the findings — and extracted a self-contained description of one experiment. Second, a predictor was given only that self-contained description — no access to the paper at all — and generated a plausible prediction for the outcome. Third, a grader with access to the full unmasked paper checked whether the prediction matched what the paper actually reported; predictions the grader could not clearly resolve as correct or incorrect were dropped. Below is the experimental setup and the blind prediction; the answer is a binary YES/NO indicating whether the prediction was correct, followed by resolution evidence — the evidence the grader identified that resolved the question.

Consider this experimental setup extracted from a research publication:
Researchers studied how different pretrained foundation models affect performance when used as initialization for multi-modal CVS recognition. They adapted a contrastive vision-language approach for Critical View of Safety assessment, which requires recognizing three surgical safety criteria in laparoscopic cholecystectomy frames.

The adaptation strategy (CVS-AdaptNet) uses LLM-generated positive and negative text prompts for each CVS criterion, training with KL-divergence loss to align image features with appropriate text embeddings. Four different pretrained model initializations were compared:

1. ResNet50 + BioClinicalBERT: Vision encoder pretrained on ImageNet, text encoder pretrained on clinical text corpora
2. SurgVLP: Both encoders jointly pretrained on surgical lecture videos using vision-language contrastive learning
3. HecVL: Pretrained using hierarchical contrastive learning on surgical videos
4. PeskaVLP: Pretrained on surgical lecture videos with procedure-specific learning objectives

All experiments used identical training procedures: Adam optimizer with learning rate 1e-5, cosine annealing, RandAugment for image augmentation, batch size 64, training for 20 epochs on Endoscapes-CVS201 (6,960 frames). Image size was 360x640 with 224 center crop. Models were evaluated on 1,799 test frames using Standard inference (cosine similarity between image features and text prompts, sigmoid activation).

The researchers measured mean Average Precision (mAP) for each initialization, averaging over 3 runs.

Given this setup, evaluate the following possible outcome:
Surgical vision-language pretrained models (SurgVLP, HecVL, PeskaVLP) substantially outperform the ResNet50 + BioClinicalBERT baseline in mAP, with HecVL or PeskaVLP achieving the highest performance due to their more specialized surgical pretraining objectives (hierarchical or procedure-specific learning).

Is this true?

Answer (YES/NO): NO